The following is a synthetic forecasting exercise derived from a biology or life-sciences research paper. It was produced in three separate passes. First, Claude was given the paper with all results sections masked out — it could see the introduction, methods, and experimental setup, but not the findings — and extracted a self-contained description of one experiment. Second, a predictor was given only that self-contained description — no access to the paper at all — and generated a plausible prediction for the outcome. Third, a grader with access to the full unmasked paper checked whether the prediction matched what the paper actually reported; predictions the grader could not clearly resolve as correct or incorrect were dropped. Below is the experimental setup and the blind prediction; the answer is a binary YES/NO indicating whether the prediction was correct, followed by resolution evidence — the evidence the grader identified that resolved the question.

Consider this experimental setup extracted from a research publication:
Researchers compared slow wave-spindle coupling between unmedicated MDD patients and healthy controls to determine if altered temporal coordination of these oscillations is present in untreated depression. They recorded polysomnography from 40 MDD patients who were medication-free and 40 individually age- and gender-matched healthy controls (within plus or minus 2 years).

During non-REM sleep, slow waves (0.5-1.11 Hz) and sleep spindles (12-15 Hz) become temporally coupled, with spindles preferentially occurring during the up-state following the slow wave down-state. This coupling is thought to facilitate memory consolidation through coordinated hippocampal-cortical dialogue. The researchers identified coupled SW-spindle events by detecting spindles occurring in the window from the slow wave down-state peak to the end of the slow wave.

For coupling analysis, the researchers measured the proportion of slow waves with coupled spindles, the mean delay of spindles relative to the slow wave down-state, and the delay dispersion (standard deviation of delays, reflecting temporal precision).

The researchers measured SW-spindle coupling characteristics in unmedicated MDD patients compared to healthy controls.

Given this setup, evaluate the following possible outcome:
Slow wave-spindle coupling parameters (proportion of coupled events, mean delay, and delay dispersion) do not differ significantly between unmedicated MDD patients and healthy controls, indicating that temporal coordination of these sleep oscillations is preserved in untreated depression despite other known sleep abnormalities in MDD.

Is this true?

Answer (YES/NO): YES